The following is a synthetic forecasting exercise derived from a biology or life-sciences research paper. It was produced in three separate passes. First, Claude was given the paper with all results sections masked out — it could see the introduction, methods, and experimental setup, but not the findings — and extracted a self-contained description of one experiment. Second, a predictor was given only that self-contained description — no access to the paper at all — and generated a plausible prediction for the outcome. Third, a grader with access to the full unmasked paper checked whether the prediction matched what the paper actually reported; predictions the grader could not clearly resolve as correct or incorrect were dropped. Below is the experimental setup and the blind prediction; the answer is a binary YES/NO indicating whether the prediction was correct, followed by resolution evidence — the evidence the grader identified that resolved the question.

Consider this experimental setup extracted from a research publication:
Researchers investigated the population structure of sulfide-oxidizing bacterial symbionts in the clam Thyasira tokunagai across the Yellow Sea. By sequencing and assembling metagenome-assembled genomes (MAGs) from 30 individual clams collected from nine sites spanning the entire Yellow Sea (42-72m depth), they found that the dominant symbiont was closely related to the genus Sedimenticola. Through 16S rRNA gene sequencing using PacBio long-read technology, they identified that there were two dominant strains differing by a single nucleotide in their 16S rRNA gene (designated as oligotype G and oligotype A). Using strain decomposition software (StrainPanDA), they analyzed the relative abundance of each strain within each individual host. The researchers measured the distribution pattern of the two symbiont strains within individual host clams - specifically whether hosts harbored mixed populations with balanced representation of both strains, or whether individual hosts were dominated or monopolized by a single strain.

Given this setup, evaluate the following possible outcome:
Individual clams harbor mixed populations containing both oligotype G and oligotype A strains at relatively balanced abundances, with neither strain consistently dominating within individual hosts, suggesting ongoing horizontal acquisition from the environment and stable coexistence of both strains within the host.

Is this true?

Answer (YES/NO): NO